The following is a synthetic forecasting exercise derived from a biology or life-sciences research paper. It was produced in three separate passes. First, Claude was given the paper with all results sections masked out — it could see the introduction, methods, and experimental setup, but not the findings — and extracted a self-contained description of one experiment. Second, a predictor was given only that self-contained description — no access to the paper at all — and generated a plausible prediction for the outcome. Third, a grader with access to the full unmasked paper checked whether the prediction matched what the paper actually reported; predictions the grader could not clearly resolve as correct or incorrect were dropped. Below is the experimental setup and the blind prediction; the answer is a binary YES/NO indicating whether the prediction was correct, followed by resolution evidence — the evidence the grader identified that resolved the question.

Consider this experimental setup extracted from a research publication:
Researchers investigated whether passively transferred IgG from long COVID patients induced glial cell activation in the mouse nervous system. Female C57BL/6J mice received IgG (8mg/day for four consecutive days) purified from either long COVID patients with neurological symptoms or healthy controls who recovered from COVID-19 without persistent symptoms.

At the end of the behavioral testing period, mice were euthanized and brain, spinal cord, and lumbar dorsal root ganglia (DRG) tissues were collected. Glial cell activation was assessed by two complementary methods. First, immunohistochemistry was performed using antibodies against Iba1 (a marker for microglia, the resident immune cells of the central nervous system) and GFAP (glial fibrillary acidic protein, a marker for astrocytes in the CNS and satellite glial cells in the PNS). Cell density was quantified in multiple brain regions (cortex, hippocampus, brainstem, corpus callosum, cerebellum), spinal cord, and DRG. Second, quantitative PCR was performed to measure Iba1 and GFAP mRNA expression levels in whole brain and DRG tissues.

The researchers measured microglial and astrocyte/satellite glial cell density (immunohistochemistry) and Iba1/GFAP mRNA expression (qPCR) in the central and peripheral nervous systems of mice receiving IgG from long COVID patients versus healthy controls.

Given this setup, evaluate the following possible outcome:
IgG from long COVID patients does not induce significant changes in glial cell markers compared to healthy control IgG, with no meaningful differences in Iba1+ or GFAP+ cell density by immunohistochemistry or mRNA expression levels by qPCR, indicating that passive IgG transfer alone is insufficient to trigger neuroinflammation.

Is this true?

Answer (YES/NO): YES